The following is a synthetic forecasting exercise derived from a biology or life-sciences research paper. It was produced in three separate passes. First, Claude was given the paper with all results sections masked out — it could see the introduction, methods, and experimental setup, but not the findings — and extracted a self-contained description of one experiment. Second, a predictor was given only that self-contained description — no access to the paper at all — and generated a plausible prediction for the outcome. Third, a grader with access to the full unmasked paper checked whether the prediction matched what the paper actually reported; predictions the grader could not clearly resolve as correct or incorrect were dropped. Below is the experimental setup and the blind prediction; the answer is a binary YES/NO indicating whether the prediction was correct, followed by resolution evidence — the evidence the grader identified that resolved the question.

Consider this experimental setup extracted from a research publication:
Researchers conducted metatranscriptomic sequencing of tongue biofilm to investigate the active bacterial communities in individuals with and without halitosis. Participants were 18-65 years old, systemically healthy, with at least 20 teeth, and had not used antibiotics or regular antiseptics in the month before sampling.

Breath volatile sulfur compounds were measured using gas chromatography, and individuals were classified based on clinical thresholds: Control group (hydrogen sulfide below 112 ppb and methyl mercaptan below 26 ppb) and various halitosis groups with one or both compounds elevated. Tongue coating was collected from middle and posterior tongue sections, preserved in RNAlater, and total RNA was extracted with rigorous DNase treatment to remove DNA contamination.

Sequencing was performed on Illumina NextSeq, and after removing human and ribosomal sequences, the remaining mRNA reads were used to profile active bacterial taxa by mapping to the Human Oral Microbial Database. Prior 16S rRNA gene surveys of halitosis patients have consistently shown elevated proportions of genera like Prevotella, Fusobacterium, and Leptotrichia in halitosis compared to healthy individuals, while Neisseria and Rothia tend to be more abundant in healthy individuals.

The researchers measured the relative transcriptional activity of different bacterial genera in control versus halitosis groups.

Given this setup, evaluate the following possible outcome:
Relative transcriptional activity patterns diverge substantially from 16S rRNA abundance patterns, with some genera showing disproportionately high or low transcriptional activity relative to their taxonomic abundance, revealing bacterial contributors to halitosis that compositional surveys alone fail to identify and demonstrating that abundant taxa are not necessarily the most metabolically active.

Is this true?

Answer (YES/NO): NO